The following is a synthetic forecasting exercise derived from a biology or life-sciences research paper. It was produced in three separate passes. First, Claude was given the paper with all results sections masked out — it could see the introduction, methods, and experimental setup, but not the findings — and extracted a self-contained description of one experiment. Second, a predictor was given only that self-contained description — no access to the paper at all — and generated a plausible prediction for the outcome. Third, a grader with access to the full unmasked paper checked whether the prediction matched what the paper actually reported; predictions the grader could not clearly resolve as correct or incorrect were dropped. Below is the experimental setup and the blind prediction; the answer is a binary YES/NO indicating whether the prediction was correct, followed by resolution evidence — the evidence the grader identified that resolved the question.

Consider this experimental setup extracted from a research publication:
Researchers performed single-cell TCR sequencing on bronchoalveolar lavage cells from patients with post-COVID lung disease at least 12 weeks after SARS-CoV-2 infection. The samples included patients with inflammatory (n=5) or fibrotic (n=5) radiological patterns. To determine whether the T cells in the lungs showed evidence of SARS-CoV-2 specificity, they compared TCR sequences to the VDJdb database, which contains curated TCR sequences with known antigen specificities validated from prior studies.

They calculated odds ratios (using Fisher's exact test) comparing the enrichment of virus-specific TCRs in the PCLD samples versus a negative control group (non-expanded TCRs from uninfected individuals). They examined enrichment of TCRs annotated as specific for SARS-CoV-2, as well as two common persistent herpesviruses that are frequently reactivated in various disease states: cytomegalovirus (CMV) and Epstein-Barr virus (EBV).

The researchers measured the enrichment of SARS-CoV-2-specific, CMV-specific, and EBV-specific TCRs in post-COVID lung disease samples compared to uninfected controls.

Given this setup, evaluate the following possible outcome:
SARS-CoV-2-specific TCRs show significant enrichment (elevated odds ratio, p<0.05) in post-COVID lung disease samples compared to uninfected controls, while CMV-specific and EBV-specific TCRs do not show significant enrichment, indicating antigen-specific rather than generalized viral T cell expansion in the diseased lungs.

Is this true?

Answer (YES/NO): NO